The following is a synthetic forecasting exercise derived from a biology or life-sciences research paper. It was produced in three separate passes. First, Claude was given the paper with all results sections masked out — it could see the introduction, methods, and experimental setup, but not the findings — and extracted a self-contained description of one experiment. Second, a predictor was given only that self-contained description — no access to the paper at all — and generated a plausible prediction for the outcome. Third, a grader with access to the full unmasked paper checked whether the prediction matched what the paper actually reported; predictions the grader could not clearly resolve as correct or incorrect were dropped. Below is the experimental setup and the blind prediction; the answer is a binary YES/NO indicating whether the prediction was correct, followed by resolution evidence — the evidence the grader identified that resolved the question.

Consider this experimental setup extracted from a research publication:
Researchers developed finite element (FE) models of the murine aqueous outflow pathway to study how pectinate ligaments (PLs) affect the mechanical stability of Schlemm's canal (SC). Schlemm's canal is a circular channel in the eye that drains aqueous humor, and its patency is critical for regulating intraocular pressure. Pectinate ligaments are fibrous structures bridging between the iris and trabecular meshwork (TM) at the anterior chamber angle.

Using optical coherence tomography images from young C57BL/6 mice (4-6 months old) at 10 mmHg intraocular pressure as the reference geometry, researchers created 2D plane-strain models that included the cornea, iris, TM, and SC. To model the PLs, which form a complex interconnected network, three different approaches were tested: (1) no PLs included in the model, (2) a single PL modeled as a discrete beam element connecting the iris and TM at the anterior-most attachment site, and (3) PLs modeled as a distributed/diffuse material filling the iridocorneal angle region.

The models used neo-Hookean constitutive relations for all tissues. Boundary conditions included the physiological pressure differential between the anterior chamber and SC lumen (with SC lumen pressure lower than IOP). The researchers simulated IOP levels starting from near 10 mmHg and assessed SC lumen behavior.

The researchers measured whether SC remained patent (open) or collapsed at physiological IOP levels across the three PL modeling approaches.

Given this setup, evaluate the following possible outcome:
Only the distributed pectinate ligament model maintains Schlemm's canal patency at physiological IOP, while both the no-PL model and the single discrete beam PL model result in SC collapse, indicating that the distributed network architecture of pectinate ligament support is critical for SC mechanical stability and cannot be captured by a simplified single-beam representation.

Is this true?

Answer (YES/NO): YES